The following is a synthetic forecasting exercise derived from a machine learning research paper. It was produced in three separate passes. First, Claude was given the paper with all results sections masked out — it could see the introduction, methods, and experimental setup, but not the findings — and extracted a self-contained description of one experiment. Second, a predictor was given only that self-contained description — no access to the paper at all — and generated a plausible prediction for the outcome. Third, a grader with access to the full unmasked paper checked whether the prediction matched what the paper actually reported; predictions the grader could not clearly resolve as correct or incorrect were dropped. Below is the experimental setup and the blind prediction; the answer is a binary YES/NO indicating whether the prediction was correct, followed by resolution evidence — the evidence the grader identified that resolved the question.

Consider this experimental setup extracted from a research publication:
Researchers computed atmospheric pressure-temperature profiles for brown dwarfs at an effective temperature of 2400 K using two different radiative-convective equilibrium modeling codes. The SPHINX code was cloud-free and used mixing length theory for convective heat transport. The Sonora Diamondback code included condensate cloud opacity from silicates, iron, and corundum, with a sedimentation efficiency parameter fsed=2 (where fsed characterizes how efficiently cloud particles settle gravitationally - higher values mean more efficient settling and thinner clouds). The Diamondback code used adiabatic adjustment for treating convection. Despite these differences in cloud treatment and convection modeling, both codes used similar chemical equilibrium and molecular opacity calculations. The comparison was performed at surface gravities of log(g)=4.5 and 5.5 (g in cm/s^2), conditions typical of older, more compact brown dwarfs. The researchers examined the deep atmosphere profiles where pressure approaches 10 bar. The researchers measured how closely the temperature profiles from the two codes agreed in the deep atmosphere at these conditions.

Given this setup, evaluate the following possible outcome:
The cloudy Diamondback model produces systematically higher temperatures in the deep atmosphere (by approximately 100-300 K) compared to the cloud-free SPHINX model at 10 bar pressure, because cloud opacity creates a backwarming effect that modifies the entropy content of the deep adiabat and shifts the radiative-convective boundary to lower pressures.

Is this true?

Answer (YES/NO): NO